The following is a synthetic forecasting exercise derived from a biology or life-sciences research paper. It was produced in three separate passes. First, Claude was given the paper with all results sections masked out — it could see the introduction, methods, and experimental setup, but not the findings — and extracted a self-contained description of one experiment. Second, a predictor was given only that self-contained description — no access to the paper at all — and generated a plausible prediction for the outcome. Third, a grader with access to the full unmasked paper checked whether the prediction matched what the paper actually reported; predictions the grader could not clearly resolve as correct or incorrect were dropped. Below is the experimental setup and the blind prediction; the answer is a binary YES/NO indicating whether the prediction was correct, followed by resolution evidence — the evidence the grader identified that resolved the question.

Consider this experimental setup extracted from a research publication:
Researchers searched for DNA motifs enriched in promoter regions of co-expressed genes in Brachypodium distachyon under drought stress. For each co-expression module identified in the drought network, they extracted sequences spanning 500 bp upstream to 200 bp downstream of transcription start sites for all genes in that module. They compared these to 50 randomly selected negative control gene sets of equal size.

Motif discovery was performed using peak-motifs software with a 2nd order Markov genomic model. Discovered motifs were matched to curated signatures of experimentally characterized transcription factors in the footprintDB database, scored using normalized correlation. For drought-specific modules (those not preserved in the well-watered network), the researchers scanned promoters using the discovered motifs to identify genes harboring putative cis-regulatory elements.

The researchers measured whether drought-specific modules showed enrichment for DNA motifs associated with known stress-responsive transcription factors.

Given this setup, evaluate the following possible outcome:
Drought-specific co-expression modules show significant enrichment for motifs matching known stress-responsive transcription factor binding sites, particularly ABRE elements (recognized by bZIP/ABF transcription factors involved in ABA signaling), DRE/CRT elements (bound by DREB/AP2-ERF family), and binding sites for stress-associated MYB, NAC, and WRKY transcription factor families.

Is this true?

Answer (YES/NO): NO